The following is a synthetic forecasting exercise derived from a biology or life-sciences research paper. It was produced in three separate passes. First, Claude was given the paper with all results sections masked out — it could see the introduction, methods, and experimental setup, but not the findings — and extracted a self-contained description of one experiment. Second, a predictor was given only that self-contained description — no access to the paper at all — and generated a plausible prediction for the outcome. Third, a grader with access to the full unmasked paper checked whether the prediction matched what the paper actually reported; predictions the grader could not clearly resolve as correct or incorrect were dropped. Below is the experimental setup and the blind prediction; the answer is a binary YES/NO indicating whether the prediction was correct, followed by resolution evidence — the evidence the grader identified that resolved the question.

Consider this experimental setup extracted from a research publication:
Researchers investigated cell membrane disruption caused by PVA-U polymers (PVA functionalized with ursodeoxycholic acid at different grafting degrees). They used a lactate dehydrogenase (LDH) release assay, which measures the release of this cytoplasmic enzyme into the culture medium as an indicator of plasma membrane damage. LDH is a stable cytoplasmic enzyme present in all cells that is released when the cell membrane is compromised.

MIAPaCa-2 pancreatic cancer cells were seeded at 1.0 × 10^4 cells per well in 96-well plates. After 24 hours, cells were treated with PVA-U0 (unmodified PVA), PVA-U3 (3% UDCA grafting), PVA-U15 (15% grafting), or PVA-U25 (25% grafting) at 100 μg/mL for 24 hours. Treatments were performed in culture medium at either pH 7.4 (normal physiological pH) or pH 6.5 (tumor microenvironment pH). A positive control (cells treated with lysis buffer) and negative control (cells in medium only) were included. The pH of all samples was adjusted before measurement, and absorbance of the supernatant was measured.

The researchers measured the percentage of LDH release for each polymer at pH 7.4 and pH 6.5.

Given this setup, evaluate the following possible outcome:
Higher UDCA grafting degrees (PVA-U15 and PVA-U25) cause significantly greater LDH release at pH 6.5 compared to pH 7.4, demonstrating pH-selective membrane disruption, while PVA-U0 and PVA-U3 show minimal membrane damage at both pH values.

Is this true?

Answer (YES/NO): NO